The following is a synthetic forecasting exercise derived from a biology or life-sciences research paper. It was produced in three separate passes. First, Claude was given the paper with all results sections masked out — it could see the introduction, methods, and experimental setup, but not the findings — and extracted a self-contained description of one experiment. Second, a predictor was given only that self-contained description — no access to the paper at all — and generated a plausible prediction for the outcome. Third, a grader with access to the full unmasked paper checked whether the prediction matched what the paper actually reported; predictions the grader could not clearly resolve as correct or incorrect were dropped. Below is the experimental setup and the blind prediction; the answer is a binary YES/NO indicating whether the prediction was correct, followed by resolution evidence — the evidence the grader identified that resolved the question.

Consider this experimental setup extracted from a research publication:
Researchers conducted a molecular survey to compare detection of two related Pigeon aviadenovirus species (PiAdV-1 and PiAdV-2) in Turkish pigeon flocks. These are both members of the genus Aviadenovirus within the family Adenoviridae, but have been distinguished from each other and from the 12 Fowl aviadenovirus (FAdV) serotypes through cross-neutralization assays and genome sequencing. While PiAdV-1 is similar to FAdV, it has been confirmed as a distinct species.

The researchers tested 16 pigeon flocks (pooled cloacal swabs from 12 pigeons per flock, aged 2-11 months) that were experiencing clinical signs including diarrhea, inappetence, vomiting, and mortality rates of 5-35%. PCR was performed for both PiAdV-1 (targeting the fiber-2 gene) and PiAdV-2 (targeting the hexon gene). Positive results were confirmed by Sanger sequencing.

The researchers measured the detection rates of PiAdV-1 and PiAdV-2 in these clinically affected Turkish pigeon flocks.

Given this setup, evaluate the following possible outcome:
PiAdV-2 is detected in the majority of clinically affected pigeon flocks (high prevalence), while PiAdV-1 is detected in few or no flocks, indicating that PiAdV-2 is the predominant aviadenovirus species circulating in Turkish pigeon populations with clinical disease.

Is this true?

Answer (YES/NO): NO